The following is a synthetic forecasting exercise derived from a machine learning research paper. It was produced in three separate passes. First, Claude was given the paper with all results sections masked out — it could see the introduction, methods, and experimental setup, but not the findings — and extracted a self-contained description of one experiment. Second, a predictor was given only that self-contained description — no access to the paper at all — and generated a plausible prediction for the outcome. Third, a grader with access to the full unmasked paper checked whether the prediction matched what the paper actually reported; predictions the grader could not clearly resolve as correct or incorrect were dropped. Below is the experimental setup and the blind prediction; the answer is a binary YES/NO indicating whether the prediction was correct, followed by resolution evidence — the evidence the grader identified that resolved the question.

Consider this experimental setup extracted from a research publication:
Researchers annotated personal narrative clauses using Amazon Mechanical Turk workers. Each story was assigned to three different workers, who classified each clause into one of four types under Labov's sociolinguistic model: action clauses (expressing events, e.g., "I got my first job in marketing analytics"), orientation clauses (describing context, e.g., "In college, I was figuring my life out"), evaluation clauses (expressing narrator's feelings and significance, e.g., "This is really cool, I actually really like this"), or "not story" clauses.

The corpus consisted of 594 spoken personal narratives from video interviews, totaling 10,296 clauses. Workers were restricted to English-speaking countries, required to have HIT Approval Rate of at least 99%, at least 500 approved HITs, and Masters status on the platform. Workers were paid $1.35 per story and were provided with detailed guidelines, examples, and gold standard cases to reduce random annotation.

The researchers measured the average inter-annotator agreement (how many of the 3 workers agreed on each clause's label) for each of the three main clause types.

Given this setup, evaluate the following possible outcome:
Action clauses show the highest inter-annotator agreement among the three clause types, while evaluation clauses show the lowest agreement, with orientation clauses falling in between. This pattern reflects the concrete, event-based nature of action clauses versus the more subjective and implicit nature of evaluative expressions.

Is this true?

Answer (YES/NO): NO